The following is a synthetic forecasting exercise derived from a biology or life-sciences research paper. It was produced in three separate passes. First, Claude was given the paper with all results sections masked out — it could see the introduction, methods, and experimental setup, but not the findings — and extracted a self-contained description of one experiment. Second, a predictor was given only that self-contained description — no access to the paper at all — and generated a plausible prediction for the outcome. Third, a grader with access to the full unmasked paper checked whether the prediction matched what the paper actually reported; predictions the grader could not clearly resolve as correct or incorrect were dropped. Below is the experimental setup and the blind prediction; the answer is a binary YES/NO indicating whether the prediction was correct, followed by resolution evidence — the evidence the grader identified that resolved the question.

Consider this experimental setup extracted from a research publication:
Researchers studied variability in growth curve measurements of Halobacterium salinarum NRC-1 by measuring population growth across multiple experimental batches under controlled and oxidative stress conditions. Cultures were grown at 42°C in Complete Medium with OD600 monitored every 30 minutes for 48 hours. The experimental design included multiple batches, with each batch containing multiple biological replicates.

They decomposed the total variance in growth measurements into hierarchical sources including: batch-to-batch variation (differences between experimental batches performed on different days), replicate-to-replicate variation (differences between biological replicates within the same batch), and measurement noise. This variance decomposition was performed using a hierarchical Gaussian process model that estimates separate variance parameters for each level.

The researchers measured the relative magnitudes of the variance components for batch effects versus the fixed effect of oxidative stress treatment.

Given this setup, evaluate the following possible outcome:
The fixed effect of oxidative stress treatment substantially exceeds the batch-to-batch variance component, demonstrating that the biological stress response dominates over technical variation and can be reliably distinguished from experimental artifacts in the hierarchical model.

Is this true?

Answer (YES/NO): NO